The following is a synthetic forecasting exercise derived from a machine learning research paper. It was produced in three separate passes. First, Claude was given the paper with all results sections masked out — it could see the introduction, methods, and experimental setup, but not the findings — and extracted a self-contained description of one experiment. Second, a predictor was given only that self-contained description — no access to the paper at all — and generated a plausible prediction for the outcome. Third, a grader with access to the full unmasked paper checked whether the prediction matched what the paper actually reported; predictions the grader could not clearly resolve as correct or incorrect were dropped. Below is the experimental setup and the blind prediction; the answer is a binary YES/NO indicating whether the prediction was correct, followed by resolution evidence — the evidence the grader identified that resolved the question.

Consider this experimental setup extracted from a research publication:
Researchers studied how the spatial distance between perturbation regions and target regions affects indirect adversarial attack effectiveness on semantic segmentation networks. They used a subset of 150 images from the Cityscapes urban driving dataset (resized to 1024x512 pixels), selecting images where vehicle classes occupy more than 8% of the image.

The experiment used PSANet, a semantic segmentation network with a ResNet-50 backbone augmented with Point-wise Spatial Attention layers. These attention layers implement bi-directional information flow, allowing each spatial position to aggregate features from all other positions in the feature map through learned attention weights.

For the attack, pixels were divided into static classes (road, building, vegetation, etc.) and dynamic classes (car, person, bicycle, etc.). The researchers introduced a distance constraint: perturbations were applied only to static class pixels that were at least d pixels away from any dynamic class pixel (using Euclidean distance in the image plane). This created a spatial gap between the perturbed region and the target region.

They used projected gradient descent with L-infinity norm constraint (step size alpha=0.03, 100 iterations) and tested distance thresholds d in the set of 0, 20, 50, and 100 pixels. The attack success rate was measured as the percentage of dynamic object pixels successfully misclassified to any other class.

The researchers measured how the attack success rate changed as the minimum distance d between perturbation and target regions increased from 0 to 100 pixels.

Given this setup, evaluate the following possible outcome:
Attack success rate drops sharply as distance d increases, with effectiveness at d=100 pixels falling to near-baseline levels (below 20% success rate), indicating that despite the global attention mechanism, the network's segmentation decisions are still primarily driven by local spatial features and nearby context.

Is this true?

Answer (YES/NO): NO